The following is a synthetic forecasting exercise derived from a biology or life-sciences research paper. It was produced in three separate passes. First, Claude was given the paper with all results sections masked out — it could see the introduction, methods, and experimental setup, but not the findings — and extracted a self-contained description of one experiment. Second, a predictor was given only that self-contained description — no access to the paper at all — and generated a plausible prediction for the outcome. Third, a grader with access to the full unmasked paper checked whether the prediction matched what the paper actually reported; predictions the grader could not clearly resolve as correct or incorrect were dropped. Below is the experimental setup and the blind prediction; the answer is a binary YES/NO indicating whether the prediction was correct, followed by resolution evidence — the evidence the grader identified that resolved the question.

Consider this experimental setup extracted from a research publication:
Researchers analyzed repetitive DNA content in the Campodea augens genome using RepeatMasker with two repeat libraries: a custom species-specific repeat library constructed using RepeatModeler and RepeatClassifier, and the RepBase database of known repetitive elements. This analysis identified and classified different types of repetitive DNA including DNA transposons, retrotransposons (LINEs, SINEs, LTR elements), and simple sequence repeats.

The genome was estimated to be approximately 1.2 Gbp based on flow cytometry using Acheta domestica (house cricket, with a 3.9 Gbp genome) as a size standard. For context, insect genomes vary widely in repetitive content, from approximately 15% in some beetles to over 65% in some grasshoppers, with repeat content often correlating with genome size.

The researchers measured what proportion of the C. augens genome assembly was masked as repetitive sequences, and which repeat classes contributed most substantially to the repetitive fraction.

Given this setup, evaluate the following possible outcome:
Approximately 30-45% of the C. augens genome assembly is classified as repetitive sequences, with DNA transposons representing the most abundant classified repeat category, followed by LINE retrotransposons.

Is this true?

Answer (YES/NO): NO